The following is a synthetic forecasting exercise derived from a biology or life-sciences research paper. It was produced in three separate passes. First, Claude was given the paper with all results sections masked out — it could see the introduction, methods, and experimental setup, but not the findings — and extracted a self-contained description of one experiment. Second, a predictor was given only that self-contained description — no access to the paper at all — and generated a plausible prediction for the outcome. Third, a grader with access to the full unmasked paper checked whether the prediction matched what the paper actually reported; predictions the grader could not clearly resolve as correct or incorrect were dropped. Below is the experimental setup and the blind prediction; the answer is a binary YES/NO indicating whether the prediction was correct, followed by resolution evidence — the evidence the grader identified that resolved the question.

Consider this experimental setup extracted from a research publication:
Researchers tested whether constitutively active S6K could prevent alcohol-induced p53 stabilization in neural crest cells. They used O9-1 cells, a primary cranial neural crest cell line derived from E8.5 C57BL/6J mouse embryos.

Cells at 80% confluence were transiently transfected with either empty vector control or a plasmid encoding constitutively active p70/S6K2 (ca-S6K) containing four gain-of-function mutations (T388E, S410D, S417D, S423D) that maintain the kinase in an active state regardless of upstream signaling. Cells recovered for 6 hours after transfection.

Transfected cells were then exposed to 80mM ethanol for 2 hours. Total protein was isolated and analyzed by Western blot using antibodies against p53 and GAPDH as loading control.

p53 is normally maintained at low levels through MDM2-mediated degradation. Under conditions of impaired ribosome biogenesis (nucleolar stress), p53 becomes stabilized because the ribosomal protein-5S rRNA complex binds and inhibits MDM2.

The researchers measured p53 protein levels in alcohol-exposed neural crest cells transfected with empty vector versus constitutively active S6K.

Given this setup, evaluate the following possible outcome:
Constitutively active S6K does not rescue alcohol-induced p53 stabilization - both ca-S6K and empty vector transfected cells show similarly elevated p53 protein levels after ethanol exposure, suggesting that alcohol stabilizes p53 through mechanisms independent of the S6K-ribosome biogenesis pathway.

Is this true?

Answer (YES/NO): NO